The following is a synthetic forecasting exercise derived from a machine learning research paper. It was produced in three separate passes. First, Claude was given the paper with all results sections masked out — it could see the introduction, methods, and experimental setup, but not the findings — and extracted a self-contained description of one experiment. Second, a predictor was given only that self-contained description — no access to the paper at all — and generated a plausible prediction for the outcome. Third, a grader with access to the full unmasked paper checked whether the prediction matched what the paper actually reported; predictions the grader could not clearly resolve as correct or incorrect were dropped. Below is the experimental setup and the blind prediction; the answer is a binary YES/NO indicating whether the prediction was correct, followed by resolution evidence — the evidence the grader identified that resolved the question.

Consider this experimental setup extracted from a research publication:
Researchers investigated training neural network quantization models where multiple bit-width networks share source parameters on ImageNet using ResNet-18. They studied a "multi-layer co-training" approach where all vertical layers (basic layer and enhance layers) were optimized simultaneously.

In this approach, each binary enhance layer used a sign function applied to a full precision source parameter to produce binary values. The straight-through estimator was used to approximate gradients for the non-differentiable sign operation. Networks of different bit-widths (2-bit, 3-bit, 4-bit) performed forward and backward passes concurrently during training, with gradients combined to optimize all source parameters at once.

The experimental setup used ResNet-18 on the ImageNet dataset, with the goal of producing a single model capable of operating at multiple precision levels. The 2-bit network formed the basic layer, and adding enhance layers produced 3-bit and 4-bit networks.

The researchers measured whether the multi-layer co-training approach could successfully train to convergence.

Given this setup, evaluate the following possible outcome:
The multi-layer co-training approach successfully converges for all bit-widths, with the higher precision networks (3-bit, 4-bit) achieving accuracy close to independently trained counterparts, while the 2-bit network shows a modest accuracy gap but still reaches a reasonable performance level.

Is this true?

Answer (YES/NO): NO